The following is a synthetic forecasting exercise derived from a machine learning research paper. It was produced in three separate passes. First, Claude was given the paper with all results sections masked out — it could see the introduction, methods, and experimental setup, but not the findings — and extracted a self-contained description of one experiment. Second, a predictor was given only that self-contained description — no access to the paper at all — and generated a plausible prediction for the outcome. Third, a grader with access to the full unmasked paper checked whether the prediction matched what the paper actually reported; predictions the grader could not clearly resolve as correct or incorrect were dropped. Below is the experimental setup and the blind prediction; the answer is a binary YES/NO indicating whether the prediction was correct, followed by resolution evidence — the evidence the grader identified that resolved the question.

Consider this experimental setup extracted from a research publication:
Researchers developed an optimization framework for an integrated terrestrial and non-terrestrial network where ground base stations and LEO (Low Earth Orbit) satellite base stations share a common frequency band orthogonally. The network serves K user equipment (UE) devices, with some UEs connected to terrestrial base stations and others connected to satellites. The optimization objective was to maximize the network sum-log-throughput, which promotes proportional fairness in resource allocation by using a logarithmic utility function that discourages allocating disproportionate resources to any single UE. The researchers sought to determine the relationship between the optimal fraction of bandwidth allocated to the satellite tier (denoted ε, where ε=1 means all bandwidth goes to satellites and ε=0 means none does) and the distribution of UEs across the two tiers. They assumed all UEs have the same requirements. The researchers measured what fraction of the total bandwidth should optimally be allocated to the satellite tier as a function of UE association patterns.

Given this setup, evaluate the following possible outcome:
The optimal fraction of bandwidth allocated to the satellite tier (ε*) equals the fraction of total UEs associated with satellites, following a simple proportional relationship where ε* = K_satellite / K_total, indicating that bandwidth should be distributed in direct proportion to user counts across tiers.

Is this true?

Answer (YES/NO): YES